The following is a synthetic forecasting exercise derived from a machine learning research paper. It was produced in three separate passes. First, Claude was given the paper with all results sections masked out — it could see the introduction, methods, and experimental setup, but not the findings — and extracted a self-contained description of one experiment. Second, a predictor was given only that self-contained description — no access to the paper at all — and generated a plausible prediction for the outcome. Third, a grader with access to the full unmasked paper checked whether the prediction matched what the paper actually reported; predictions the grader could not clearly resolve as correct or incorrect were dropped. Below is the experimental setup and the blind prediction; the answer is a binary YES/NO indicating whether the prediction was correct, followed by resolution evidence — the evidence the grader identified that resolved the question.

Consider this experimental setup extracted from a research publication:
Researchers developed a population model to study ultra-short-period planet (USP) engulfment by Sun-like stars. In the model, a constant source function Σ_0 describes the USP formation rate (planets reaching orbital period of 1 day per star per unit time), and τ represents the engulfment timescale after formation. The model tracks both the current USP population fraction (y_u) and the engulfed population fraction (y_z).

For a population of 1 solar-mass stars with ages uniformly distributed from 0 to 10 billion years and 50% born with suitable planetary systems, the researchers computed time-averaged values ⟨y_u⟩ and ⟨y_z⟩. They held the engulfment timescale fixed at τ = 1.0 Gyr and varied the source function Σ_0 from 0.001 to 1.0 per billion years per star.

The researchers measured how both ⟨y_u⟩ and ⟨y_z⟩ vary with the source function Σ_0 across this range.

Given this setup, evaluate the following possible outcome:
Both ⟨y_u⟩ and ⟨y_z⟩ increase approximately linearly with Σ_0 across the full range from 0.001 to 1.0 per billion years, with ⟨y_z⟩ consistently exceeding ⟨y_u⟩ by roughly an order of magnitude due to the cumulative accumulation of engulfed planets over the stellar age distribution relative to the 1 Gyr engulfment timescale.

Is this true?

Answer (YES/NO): NO